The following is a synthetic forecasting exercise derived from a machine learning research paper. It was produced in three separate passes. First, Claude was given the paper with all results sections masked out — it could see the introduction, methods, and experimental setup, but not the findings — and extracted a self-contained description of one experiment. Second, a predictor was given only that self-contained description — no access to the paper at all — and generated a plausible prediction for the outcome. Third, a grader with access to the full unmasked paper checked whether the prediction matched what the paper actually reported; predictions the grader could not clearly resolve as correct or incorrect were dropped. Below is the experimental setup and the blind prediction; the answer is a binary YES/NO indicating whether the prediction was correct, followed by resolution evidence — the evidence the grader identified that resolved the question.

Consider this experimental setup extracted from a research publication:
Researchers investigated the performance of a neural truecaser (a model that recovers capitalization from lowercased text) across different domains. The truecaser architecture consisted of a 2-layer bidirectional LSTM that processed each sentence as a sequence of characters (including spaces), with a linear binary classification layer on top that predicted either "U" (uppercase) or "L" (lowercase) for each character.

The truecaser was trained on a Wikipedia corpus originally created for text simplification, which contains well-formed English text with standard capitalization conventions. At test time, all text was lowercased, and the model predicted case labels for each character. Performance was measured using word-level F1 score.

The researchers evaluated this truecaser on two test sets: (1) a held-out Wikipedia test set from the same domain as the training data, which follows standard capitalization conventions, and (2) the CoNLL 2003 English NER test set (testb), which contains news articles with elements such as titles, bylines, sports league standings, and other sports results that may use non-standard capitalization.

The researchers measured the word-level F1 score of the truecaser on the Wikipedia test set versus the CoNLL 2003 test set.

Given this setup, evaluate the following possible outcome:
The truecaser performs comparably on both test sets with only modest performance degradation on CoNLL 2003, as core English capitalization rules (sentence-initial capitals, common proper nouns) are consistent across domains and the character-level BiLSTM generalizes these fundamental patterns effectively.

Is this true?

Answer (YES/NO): NO